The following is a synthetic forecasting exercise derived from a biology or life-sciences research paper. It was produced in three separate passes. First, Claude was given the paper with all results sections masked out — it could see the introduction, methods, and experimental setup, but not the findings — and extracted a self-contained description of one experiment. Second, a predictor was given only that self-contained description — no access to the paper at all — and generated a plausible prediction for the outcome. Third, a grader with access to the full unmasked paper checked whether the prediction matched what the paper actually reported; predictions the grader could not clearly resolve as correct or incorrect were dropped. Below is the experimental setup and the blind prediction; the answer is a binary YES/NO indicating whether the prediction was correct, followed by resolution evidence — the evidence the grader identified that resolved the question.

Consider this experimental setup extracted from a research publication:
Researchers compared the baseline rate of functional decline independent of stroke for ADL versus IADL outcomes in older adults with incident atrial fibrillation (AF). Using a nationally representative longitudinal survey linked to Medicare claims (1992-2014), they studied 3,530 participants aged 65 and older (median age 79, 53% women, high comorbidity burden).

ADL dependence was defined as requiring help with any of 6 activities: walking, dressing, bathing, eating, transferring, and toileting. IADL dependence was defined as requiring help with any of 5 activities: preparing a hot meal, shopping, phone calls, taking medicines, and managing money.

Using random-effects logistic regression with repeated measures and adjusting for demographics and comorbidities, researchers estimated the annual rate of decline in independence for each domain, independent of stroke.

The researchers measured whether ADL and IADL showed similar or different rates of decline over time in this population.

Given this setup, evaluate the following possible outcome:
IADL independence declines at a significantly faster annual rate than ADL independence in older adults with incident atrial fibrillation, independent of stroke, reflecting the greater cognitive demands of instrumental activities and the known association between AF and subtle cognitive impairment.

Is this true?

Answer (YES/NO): NO